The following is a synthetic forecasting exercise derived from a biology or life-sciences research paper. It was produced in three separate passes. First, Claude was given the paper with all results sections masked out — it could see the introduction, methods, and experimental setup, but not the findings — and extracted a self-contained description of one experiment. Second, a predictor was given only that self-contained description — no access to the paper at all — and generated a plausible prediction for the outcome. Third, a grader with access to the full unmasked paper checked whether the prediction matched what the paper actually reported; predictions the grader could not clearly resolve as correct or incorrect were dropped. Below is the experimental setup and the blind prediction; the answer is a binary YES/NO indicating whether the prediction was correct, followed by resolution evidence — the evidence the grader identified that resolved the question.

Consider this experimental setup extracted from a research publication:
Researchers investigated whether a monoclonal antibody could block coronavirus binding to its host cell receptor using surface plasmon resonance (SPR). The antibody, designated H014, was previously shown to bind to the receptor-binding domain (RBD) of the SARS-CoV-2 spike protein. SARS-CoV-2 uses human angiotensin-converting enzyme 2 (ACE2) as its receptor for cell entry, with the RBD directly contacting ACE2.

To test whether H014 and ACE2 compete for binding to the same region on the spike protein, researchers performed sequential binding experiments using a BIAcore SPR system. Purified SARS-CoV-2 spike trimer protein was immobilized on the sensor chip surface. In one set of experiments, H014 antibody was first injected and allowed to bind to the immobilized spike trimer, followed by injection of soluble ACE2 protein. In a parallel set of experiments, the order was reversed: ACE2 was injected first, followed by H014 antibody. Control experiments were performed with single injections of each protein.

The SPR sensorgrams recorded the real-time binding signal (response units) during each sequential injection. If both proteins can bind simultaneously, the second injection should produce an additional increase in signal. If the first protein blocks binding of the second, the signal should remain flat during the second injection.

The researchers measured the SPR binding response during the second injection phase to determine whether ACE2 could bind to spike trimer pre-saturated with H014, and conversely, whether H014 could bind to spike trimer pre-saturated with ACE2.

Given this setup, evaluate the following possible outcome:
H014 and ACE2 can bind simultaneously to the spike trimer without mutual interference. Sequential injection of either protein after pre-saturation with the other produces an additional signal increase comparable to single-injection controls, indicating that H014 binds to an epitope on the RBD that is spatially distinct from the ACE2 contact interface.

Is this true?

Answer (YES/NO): NO